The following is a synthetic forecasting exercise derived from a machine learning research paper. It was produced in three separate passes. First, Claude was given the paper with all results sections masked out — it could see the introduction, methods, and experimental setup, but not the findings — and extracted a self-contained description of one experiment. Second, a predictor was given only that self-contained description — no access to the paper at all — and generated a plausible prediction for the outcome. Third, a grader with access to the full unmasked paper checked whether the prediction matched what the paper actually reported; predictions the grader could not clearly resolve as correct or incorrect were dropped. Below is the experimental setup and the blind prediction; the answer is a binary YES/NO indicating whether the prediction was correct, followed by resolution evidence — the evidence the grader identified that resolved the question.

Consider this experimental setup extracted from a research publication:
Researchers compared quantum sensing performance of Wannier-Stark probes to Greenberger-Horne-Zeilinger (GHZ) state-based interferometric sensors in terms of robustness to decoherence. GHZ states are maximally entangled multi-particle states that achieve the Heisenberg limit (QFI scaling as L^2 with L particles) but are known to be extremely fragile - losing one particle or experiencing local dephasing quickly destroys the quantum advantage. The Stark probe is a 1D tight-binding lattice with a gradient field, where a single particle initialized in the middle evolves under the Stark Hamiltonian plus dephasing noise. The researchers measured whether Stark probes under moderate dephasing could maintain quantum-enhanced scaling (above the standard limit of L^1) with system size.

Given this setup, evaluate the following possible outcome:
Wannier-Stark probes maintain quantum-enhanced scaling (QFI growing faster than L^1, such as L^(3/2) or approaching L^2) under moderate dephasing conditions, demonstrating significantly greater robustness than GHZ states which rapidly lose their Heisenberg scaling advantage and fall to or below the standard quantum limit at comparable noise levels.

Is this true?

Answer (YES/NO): YES